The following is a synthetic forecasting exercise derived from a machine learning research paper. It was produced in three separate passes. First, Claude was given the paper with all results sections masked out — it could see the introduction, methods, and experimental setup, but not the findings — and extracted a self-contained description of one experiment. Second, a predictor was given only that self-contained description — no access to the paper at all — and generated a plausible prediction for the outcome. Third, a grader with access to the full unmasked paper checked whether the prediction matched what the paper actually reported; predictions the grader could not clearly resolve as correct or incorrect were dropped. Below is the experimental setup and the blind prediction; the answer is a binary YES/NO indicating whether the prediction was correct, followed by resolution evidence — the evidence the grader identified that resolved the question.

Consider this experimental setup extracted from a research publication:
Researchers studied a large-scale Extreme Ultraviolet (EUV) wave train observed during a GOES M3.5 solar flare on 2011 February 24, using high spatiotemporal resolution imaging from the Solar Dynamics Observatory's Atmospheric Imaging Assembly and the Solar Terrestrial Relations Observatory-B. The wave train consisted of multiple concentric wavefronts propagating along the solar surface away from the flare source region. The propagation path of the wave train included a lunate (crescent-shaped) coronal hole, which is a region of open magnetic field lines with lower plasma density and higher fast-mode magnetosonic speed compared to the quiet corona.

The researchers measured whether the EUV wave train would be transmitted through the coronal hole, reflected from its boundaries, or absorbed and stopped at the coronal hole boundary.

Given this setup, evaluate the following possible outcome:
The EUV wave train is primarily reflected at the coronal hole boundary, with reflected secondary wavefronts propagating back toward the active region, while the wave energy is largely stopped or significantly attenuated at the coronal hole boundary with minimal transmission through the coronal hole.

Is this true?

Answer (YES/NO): NO